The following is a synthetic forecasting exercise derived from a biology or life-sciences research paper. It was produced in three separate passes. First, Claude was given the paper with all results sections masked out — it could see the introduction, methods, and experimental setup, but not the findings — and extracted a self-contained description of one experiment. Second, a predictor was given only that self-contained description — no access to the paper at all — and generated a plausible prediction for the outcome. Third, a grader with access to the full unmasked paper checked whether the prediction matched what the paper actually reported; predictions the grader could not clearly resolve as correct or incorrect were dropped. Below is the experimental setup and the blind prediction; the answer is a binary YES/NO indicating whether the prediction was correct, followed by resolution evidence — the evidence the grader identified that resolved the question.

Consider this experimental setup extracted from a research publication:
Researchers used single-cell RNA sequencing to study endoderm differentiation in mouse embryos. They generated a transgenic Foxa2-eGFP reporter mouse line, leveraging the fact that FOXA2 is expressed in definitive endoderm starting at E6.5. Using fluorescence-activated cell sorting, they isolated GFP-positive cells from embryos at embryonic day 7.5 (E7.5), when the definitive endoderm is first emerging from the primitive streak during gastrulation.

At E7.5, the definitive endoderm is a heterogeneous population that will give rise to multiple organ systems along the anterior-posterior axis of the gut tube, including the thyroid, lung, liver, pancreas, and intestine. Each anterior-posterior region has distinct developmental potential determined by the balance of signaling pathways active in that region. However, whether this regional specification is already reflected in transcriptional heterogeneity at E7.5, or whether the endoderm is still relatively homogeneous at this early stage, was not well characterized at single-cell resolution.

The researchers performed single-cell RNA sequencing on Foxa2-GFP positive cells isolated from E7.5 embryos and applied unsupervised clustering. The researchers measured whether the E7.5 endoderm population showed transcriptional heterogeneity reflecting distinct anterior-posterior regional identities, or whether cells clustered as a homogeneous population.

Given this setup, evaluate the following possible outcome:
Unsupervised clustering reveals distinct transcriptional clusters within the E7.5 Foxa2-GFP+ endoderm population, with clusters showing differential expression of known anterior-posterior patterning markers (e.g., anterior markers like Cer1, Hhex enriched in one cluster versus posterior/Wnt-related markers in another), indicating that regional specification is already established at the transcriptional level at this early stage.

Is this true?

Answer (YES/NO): NO